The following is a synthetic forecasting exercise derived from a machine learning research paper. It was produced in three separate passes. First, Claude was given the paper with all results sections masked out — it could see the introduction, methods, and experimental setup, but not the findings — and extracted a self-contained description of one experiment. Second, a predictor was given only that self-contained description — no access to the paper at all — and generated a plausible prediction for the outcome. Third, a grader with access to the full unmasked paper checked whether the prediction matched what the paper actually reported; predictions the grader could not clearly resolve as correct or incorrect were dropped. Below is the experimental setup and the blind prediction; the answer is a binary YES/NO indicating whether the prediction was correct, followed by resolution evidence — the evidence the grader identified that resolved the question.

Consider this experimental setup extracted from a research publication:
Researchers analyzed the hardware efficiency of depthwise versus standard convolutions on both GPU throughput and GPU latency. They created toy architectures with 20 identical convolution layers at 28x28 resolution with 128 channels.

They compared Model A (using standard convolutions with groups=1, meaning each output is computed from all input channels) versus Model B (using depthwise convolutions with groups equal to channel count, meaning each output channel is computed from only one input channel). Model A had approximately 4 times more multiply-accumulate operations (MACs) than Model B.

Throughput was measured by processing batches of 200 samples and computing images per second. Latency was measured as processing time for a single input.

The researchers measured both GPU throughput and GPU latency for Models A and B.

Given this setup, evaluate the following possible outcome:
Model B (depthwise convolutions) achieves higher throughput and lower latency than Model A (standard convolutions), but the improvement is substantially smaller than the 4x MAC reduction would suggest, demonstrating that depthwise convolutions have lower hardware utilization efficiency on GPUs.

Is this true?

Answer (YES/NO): NO